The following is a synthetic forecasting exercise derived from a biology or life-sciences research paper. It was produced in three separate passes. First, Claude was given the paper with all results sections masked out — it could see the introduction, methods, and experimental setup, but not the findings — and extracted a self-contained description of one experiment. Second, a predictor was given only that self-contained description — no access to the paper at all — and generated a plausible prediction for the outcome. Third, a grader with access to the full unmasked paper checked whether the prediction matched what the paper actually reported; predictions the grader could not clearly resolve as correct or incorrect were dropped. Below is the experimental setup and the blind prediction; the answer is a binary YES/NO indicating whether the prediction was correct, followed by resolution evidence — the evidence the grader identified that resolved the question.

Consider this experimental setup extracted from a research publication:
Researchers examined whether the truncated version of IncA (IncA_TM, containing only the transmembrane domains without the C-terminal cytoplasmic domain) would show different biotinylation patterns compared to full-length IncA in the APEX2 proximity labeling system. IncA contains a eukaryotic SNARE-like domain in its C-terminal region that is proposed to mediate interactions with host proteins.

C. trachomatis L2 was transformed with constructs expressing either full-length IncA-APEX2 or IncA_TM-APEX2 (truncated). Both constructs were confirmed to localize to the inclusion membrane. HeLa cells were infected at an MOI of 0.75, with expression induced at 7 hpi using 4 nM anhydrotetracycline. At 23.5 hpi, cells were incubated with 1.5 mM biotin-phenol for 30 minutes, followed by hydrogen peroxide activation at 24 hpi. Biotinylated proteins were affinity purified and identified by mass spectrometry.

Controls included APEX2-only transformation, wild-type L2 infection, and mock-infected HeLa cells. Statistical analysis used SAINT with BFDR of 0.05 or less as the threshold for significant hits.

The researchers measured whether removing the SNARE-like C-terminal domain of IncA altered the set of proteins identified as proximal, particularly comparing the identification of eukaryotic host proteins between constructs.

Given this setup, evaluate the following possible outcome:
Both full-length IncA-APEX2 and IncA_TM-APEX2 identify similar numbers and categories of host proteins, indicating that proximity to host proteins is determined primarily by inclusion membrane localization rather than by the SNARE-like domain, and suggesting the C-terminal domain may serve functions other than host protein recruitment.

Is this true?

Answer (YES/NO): NO